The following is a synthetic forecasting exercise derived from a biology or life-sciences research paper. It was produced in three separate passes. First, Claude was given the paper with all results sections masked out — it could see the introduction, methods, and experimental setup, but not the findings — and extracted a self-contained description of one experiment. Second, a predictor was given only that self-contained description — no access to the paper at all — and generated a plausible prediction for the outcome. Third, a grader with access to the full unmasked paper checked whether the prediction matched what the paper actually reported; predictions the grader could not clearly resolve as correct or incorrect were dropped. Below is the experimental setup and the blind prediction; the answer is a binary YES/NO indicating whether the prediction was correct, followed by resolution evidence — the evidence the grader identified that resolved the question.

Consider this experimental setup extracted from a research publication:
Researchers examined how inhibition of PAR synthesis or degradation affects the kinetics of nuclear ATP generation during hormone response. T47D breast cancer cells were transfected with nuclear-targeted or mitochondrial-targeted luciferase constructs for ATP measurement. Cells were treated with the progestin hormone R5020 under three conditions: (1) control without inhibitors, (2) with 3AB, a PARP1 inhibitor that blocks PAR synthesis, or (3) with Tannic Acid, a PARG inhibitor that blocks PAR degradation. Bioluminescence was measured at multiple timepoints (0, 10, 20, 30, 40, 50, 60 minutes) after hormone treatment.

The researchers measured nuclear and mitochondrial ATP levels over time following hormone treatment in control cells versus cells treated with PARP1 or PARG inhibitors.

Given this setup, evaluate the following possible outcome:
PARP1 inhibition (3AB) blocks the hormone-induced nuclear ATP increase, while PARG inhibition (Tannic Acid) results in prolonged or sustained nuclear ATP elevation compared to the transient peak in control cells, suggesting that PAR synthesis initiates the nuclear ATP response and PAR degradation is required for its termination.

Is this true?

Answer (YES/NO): NO